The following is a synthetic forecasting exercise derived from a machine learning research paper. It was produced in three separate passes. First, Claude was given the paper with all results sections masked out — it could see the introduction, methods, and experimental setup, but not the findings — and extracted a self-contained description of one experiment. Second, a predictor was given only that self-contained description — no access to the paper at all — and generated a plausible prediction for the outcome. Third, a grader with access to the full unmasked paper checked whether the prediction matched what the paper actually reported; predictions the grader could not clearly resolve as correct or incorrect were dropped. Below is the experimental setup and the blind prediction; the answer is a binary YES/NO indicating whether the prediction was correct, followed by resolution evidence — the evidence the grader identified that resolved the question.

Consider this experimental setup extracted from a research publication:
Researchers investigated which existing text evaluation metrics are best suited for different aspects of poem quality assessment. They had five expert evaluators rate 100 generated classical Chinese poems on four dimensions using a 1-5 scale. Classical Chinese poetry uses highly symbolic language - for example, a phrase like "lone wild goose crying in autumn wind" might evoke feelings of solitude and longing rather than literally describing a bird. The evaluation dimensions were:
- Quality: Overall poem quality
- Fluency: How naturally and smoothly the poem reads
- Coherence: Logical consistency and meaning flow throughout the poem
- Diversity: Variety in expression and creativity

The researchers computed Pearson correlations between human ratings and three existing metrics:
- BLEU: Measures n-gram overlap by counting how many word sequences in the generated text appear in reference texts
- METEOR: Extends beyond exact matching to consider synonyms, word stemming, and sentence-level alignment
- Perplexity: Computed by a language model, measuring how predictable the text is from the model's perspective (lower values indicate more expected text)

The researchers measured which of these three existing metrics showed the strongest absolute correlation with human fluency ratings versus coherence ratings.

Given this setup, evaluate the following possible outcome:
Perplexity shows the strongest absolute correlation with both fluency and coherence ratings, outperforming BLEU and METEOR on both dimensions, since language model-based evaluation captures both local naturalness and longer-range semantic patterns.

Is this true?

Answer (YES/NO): NO